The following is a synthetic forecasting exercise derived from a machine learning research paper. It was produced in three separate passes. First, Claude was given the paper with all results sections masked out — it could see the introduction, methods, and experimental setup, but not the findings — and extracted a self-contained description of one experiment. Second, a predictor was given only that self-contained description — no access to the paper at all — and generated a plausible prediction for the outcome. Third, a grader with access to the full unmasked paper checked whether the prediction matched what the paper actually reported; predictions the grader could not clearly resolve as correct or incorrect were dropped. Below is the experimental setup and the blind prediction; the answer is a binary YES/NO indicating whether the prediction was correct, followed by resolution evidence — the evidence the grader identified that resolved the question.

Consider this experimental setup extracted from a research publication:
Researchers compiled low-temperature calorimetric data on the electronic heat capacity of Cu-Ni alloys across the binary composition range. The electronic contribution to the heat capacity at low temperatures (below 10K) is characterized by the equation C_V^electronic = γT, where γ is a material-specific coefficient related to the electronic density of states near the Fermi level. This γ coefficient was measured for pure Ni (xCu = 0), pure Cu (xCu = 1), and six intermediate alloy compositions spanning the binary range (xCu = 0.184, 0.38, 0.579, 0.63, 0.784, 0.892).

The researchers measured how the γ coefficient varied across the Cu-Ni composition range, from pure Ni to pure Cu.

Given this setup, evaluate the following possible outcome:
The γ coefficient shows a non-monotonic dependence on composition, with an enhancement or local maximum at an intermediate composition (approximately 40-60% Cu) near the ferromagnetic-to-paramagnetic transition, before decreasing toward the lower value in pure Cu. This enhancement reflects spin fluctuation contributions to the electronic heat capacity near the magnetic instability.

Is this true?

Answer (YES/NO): YES